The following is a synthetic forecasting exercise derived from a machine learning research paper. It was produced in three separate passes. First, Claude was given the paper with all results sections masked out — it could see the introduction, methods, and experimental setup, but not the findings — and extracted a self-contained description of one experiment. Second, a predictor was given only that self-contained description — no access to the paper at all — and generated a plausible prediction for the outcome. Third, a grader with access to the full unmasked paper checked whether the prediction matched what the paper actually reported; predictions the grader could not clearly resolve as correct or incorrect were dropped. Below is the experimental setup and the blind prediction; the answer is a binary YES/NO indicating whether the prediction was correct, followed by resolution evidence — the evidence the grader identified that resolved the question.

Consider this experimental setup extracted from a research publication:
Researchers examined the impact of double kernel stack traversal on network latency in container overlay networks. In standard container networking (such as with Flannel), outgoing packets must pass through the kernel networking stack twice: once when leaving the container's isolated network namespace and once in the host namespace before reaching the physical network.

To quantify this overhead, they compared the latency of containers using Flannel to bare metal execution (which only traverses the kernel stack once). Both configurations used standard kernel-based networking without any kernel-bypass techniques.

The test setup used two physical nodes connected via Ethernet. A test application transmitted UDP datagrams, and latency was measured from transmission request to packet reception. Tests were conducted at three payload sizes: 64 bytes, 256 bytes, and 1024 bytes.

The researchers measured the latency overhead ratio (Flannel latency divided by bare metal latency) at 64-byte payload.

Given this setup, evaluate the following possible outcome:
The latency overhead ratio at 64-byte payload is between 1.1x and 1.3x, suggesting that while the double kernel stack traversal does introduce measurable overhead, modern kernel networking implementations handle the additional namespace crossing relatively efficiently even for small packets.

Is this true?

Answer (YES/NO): YES